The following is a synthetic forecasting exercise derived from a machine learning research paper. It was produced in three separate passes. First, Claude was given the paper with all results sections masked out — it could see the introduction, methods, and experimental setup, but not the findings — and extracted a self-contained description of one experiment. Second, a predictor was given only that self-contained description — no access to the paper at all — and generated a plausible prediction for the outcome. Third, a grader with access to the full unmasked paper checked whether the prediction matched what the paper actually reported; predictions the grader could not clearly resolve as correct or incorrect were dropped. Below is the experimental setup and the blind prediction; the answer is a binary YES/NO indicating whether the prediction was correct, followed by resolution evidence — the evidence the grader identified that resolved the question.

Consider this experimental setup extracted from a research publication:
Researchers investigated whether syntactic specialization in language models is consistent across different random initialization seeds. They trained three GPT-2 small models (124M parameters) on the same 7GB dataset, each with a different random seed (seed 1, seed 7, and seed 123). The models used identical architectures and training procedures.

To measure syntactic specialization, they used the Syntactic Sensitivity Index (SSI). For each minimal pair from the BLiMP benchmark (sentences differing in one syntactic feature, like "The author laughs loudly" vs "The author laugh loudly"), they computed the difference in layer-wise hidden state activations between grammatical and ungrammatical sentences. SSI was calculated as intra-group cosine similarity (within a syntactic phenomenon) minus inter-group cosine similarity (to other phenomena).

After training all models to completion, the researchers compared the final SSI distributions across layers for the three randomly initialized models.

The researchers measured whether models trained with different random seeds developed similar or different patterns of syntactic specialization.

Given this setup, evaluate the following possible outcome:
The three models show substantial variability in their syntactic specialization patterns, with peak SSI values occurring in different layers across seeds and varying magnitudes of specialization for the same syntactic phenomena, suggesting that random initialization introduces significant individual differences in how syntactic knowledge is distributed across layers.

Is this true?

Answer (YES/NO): NO